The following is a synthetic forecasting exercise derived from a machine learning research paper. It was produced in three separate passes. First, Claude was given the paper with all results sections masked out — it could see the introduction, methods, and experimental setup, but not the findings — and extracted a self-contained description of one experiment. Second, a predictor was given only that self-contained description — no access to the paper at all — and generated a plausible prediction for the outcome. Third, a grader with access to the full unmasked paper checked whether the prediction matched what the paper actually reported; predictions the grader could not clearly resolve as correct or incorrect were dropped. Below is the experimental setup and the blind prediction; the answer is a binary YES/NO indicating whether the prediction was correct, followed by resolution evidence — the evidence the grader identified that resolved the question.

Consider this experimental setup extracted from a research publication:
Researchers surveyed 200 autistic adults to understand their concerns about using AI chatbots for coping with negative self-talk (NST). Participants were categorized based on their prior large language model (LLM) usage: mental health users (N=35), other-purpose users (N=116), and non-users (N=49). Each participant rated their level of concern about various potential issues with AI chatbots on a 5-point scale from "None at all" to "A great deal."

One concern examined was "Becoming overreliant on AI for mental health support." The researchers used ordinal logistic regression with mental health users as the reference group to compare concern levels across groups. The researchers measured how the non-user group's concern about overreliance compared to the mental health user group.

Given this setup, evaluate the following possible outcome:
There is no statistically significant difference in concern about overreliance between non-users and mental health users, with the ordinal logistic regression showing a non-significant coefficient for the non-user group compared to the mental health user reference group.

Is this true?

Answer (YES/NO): NO